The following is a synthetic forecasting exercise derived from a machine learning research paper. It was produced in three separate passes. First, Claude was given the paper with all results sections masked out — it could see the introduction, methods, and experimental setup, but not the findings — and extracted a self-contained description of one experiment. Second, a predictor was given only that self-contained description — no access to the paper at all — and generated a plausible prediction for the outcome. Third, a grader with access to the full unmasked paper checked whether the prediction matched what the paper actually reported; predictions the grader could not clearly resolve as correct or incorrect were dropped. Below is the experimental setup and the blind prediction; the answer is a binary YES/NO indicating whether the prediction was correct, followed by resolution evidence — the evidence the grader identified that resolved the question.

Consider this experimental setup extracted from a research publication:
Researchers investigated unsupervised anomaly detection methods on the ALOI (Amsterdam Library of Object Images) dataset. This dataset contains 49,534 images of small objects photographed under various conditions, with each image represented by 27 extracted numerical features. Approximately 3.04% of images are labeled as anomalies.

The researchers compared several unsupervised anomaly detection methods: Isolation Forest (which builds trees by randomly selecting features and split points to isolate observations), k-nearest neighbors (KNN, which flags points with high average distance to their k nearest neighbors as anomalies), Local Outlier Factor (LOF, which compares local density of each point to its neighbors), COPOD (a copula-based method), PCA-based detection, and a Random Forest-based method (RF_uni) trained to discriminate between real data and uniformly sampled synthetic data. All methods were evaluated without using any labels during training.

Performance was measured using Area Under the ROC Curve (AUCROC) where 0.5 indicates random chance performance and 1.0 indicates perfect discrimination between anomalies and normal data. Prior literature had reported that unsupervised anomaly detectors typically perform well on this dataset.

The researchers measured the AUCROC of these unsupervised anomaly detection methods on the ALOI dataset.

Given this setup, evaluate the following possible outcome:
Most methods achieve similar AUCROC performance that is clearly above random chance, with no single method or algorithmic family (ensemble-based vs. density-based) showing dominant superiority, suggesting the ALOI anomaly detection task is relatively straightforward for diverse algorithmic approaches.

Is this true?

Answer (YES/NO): NO